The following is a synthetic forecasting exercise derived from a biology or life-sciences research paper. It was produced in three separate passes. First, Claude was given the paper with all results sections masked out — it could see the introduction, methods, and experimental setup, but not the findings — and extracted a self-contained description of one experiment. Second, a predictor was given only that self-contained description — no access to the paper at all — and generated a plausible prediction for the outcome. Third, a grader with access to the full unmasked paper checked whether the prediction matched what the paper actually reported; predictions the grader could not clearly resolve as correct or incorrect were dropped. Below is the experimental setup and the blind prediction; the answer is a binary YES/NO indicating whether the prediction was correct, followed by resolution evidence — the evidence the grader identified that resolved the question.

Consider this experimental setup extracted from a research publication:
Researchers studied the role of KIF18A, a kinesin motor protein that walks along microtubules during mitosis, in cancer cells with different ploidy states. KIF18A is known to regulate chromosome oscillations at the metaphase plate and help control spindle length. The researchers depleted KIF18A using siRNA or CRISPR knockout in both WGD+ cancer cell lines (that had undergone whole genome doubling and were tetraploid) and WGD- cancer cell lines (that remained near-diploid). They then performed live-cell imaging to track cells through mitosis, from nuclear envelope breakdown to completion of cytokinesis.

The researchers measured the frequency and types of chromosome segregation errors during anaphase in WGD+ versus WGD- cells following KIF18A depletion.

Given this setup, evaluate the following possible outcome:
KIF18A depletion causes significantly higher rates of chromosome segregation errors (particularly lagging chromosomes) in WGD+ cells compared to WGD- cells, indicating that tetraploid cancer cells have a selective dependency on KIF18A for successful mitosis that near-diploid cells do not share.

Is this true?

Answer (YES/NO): YES